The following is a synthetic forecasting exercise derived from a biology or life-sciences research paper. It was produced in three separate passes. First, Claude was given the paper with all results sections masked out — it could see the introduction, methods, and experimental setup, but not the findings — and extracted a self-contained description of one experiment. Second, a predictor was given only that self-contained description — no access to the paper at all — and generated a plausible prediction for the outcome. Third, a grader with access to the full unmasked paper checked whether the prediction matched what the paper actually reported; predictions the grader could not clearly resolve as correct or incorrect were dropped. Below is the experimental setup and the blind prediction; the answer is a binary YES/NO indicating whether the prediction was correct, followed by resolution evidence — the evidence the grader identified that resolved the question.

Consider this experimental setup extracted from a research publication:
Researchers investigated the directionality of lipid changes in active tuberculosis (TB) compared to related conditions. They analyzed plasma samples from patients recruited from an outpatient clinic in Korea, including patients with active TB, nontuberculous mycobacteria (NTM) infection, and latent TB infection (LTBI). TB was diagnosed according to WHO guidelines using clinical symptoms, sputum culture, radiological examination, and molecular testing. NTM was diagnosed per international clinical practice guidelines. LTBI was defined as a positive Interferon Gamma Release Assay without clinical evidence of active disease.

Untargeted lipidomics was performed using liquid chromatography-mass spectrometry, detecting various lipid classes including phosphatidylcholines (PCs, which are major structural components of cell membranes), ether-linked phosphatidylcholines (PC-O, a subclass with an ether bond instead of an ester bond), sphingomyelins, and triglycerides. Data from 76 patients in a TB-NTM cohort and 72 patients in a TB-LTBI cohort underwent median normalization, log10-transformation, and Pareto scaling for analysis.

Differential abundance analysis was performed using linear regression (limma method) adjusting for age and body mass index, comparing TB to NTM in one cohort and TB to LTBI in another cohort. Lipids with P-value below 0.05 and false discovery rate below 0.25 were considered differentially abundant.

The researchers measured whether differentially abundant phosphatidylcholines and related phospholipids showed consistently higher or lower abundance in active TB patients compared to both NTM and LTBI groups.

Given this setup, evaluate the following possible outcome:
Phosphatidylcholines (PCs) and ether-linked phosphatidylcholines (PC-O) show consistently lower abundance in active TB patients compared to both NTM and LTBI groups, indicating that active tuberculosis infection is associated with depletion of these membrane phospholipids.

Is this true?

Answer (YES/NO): NO